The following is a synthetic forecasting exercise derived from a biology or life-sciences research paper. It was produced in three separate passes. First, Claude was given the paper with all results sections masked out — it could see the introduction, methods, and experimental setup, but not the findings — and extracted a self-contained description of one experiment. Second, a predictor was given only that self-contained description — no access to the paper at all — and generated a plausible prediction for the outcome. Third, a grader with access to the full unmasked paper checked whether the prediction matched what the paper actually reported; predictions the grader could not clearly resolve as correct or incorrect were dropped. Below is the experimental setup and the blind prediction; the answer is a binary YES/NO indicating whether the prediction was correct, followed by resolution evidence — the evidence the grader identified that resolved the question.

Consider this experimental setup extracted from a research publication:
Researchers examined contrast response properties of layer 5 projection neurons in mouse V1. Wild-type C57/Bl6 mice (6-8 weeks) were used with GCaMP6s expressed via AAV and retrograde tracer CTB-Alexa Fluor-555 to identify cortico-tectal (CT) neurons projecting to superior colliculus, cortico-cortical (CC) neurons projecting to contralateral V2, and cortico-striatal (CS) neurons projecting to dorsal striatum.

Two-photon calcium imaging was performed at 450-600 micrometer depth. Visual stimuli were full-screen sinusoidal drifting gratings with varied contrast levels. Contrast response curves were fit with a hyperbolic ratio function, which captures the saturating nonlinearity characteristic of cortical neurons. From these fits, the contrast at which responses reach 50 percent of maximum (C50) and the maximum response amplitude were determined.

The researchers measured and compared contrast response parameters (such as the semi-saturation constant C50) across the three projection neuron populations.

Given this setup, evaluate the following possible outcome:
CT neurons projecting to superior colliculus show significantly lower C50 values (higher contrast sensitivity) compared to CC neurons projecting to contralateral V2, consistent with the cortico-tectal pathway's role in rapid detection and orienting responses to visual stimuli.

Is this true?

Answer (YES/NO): YES